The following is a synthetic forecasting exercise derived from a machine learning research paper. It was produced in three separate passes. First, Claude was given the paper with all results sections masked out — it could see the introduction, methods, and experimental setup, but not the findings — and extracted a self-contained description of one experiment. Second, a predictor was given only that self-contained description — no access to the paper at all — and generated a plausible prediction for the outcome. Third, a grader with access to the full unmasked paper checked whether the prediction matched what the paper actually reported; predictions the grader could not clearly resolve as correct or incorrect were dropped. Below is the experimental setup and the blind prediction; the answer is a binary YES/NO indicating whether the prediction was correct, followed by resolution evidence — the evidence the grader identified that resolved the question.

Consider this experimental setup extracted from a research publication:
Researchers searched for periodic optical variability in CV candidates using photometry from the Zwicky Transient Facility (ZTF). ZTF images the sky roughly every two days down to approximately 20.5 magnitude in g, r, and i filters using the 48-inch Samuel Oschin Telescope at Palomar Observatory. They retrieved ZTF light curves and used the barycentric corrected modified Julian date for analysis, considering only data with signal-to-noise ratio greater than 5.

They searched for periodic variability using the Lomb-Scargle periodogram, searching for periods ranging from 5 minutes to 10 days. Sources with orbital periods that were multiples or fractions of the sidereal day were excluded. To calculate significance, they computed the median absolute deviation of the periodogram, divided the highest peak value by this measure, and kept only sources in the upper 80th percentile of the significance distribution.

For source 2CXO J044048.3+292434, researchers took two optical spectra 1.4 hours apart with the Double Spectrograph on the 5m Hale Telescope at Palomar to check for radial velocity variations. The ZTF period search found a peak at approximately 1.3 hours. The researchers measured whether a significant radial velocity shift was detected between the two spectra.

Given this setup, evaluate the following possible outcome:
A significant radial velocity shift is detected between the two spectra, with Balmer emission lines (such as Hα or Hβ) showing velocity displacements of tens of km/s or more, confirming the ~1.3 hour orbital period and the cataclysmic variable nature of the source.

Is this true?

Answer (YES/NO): NO